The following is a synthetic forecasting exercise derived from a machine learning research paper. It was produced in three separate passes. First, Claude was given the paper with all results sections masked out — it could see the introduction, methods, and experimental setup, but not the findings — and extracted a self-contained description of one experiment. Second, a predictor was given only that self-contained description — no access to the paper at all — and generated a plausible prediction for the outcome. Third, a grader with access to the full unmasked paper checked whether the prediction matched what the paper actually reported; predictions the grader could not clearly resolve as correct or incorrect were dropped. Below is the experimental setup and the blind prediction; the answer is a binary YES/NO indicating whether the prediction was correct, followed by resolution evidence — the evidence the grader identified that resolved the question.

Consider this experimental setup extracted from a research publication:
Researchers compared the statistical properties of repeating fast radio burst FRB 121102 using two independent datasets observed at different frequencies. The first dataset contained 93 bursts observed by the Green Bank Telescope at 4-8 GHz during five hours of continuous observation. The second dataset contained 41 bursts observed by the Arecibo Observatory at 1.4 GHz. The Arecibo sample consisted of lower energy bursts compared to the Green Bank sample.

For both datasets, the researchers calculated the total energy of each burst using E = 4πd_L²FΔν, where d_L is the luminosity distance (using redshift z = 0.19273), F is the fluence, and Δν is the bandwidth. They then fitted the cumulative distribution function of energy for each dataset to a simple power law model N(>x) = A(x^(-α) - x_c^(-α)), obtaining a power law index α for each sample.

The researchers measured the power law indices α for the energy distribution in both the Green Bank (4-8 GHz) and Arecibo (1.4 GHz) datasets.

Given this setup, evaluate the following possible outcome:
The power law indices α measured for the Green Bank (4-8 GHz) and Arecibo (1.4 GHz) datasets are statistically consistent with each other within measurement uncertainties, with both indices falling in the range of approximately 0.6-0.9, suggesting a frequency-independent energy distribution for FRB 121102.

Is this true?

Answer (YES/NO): NO